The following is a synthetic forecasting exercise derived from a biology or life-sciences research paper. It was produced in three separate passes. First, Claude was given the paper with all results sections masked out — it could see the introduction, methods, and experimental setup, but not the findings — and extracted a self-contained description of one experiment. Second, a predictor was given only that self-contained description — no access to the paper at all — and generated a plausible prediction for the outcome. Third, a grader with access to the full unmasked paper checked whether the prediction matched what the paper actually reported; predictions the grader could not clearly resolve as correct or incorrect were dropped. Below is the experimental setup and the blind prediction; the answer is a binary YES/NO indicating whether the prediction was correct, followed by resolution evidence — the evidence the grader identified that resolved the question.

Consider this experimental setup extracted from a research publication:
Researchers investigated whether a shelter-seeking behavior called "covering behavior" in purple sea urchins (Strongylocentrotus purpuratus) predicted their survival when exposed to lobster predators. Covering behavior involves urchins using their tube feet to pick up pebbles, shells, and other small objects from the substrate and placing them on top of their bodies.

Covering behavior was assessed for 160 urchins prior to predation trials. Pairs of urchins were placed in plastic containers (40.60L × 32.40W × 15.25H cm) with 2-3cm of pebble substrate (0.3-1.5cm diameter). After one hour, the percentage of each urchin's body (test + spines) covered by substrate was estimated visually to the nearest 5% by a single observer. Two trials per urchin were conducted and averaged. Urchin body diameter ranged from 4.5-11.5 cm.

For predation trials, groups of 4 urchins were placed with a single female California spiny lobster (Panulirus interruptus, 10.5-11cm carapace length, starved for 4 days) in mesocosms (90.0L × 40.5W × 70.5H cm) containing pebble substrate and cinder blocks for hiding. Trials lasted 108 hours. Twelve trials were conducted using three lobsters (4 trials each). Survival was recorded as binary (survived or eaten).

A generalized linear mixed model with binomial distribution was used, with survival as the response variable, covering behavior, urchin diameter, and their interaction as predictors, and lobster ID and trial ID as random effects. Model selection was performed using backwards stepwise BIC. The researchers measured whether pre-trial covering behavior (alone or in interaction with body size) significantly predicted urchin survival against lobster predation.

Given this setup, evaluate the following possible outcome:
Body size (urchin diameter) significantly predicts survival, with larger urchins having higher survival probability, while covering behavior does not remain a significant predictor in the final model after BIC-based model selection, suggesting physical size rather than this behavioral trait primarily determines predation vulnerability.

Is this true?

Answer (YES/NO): NO